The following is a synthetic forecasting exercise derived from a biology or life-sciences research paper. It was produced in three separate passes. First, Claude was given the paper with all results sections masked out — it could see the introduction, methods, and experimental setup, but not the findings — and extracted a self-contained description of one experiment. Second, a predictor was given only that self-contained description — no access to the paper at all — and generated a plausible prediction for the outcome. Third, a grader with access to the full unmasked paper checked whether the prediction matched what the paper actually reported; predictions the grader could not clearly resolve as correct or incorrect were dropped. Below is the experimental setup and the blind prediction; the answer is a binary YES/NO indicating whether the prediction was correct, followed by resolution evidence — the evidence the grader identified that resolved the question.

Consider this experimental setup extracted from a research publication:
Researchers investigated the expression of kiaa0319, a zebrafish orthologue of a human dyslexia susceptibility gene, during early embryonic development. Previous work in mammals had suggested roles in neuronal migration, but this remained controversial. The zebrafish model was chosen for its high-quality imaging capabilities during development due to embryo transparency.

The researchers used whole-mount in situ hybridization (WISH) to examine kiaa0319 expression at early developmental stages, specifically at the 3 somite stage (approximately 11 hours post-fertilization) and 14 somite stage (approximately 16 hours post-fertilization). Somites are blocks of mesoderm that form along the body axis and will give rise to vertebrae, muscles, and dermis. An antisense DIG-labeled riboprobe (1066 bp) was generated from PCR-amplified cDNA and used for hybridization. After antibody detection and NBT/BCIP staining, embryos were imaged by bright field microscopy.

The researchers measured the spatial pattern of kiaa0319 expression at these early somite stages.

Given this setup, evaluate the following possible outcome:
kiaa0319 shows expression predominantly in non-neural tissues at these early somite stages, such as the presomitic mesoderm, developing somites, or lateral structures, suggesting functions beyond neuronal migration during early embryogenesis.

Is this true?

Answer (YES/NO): NO